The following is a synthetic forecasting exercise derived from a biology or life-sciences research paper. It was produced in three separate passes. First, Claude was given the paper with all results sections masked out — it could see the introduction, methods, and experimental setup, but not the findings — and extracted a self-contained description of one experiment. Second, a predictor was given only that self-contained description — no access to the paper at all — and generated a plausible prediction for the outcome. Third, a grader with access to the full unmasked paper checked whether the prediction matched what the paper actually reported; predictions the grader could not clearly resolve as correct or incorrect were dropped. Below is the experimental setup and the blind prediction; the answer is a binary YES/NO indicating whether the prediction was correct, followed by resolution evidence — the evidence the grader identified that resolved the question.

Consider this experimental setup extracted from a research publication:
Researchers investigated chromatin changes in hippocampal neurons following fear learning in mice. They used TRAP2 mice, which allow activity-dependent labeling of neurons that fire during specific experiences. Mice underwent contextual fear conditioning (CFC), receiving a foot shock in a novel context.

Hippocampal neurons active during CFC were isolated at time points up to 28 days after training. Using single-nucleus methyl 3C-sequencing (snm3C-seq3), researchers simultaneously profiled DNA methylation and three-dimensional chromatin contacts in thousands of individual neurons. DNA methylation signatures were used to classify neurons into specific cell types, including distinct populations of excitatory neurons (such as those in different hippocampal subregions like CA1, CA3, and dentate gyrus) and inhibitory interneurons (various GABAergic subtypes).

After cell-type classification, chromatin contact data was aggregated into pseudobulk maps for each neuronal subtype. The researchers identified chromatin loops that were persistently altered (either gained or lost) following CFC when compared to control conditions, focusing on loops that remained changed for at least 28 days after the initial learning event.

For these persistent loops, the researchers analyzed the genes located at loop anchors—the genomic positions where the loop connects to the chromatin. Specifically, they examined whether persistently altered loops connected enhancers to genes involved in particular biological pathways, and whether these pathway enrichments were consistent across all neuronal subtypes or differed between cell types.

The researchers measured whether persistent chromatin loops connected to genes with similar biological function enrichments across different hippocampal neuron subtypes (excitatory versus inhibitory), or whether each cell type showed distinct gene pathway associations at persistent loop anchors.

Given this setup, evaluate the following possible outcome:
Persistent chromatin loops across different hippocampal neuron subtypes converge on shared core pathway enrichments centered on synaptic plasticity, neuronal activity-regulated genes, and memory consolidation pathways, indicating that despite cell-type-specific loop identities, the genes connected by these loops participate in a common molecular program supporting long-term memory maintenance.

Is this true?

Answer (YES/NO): NO